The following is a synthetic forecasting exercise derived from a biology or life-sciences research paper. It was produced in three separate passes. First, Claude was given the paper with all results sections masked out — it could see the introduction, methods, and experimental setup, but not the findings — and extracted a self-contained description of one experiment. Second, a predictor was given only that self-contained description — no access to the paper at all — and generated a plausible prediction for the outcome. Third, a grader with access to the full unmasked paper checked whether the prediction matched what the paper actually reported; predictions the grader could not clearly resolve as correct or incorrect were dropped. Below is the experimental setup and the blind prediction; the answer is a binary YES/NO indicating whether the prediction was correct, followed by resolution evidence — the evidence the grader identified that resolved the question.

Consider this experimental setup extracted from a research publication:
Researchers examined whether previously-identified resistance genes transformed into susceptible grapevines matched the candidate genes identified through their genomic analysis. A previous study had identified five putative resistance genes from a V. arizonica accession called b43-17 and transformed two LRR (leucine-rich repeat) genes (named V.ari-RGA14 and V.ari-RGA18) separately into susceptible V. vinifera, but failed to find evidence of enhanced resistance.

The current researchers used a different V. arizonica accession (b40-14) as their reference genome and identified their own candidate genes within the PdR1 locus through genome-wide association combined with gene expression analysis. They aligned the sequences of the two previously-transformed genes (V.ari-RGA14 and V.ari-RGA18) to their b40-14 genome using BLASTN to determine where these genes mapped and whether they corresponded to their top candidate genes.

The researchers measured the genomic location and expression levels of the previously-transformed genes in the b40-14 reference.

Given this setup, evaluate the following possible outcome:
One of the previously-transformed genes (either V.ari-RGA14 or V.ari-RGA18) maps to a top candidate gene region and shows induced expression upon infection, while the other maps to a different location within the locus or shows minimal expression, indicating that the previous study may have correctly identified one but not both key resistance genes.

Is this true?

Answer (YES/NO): NO